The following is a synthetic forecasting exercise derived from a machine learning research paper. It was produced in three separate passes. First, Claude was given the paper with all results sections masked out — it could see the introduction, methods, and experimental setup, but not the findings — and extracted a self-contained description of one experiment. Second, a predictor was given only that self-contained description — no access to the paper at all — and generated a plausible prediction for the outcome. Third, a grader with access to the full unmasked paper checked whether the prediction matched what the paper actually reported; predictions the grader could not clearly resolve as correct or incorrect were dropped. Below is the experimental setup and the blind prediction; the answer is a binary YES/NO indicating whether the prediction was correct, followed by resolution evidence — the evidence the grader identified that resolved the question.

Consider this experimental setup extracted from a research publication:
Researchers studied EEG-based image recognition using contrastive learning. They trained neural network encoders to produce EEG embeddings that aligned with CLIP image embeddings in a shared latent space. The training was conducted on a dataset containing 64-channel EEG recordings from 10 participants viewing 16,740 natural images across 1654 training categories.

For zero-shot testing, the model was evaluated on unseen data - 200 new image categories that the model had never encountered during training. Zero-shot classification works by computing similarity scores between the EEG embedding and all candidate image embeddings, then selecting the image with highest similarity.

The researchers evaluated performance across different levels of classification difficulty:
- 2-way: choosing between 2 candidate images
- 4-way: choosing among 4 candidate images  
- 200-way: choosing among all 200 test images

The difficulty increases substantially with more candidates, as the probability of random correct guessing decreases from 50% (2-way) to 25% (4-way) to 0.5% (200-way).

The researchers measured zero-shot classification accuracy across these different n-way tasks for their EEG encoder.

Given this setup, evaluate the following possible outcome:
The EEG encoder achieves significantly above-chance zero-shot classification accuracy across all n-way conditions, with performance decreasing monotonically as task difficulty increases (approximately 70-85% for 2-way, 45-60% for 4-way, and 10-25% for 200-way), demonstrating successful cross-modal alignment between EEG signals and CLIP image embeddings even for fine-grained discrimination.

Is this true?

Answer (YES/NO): NO